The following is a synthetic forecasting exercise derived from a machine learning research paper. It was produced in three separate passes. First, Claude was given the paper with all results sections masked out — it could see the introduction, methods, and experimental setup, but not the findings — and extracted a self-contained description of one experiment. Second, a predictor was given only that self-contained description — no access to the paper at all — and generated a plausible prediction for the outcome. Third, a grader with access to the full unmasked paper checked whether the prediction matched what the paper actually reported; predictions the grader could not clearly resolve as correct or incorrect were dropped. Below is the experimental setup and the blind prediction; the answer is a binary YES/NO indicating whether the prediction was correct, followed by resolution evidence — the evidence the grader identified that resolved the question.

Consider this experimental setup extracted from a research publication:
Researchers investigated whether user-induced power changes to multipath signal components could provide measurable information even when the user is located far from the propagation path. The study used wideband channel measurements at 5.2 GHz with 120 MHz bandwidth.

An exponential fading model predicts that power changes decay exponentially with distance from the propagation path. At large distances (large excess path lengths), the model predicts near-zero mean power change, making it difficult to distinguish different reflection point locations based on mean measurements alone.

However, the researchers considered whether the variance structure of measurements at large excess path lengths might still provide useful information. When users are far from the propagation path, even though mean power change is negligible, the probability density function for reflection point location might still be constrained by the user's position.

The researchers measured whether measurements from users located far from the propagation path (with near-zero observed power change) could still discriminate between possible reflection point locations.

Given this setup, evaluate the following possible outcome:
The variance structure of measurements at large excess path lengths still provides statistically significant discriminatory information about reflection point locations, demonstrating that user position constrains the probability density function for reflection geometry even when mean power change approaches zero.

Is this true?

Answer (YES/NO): NO